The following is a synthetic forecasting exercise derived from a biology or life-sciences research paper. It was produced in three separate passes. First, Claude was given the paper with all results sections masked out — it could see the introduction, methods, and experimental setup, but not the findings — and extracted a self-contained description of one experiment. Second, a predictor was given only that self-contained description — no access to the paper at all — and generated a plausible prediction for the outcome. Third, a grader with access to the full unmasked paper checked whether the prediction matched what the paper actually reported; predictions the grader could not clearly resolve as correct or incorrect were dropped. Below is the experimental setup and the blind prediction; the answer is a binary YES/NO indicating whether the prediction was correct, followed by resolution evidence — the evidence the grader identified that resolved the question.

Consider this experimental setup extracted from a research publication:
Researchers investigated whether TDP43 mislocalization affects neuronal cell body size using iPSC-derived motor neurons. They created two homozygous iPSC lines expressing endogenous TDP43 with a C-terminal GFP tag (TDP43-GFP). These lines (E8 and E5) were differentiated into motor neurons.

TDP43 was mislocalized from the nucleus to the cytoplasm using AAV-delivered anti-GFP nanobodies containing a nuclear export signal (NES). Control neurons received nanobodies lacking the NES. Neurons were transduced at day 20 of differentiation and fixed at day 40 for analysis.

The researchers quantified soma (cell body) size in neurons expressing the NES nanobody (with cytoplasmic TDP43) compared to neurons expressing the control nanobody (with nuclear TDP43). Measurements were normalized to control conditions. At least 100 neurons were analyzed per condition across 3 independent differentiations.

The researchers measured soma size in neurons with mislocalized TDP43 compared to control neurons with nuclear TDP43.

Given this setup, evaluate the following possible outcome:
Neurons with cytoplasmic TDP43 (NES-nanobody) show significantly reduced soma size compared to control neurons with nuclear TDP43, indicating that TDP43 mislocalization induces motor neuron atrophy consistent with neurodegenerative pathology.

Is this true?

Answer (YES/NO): NO